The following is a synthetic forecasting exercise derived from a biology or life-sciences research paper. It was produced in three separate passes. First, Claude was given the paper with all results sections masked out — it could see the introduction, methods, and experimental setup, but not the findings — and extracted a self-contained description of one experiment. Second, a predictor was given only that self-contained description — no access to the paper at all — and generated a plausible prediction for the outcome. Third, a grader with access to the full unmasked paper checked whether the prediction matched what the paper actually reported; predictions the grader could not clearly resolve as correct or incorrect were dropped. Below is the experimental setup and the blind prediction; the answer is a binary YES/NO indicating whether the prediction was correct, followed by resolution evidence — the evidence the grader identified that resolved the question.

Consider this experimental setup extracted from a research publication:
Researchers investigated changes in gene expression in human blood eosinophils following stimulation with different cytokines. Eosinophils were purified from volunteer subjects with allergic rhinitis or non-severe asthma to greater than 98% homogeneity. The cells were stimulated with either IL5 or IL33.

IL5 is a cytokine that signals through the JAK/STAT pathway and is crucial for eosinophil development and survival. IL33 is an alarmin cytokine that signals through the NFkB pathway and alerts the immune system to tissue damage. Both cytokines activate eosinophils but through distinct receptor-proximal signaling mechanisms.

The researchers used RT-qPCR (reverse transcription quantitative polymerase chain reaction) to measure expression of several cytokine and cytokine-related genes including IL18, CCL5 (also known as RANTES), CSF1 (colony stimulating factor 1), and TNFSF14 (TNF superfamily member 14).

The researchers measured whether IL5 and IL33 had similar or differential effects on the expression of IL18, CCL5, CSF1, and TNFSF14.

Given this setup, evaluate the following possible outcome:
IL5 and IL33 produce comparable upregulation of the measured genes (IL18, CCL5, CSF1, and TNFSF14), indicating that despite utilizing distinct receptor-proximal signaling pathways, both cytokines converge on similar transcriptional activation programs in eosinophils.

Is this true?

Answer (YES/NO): NO